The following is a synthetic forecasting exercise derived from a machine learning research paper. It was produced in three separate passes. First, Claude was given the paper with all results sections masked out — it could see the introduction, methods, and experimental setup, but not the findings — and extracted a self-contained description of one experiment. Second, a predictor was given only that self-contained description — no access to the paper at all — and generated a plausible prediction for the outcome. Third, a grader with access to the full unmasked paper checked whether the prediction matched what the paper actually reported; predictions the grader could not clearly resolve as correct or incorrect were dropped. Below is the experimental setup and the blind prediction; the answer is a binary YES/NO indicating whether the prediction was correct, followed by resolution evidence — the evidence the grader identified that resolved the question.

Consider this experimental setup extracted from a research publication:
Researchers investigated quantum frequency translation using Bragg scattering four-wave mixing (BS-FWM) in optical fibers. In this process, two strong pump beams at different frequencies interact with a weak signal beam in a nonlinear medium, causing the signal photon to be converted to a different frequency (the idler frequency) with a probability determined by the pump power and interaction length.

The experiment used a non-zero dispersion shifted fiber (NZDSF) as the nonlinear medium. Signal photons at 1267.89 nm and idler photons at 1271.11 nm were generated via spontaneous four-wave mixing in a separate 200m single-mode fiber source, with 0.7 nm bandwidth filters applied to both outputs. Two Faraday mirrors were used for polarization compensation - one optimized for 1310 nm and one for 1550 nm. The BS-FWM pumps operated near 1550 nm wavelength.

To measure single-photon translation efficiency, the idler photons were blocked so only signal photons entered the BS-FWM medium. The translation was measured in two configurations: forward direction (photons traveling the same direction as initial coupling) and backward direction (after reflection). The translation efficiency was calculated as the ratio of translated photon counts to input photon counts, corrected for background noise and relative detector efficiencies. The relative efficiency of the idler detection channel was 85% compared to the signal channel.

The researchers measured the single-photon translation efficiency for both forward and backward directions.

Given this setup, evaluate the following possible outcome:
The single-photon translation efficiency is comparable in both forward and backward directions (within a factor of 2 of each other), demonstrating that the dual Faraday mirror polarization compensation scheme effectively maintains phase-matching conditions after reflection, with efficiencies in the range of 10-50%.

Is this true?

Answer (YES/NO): NO